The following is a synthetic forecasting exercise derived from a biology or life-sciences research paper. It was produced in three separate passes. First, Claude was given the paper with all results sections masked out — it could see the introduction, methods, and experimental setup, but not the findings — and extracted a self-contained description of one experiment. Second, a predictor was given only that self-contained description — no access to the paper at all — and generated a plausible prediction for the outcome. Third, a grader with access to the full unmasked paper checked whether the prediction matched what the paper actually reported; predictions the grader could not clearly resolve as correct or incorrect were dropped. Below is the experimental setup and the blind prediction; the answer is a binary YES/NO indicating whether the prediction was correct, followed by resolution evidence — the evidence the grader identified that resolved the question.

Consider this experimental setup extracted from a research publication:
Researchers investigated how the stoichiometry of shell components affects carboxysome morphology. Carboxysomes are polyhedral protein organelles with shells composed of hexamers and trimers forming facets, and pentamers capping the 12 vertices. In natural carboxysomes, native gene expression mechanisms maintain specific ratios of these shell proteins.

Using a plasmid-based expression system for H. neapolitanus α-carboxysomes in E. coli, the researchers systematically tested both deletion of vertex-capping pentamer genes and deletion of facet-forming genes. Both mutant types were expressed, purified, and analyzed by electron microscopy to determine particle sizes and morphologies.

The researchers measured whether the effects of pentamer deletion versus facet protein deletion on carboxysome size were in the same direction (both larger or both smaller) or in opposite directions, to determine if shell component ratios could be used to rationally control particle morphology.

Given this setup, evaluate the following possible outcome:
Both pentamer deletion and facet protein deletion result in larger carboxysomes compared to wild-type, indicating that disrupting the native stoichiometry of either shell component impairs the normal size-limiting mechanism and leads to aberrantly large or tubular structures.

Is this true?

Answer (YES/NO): NO